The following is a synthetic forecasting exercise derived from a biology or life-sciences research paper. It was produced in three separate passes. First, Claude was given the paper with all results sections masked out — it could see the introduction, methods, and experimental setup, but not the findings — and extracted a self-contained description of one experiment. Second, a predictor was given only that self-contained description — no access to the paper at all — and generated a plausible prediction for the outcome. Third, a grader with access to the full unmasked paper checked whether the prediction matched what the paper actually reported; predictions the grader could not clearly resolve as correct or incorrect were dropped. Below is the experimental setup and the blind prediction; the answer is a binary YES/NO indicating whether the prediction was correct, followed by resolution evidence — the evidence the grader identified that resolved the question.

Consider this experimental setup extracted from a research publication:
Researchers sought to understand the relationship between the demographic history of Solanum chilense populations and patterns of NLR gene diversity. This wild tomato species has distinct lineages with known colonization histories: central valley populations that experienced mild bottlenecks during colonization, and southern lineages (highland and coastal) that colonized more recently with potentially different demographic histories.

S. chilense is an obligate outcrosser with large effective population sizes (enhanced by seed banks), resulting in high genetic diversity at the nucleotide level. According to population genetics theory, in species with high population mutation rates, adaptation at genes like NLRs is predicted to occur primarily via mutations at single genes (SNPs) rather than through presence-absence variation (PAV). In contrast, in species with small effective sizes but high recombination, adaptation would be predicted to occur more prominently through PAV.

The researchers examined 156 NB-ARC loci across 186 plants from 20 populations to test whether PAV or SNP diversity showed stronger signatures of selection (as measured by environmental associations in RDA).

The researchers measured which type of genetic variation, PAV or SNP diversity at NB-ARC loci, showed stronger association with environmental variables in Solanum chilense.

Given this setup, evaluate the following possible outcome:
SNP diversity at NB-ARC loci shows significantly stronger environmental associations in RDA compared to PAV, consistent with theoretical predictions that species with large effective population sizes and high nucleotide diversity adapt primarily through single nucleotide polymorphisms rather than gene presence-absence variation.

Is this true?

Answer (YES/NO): YES